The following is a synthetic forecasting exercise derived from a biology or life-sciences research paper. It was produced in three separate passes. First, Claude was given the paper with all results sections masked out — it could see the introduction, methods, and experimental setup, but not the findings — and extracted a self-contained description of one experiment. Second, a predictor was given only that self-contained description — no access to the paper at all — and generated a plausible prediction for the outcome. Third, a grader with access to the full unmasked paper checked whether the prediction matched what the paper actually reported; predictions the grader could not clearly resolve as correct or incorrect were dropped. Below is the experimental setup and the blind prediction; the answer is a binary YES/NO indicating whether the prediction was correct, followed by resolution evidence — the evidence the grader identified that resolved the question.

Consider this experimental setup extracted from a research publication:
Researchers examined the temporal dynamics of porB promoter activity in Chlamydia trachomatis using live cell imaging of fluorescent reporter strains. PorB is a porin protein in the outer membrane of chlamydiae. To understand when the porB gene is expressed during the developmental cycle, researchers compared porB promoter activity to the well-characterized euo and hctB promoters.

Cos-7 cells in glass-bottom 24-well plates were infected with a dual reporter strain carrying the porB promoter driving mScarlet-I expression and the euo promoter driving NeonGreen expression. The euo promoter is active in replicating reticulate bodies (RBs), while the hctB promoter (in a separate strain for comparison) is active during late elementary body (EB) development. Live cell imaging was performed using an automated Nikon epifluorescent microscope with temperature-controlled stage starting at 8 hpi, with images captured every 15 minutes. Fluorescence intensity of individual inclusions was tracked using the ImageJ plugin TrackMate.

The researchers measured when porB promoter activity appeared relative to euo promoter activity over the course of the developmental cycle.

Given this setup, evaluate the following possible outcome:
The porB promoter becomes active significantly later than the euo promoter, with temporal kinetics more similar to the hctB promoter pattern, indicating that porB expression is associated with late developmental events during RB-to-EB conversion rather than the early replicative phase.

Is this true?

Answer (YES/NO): NO